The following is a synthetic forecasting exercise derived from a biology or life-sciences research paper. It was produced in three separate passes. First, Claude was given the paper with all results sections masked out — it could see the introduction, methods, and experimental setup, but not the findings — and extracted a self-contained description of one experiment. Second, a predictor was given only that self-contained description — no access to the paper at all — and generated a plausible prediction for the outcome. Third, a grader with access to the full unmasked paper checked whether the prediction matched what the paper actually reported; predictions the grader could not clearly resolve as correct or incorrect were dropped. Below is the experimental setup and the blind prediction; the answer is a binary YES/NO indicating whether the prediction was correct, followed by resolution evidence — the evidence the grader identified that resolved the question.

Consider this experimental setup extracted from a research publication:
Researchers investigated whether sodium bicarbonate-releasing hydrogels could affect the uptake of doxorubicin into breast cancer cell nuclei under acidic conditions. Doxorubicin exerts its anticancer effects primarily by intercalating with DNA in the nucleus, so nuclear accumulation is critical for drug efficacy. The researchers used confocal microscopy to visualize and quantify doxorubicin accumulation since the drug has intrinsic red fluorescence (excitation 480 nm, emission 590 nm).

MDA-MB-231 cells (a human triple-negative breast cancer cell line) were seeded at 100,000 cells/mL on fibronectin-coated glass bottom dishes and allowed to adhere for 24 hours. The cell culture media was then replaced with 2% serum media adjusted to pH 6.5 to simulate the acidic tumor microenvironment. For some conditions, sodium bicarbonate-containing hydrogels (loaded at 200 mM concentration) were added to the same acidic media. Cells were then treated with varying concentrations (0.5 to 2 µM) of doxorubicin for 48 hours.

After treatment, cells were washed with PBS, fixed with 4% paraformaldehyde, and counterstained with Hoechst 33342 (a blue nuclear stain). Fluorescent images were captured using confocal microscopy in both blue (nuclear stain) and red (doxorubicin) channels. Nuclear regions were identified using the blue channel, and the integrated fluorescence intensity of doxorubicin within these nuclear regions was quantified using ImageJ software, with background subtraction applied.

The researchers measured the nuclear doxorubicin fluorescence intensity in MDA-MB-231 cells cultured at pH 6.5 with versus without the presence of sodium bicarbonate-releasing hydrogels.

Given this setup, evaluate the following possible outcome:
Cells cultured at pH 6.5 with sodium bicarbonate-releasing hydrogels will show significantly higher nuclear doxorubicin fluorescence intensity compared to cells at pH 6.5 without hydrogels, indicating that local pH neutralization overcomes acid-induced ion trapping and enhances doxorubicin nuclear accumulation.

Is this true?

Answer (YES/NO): YES